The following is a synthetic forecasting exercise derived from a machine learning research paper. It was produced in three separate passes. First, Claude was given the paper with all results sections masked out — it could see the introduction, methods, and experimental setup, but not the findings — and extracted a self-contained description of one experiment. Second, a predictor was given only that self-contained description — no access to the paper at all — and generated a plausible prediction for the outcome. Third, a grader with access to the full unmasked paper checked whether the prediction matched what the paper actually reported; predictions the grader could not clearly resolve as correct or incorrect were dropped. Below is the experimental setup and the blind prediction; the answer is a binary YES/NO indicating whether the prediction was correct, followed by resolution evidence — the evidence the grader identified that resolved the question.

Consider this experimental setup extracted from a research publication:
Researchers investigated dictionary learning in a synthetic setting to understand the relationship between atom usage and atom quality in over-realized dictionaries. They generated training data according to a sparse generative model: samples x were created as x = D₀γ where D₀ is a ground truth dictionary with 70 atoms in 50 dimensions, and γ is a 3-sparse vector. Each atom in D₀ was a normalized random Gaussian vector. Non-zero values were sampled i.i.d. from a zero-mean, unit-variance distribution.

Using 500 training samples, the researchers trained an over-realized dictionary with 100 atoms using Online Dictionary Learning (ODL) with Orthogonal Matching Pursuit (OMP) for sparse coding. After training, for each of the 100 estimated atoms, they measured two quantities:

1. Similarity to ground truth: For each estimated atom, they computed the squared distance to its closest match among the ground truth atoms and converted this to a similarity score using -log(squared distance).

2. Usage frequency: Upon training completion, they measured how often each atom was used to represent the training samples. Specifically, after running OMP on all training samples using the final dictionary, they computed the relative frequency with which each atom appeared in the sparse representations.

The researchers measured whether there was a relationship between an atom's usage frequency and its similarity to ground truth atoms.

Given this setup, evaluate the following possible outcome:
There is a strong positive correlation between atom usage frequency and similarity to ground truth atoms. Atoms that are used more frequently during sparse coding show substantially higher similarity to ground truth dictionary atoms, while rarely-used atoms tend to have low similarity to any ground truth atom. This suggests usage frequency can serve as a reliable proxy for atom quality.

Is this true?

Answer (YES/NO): YES